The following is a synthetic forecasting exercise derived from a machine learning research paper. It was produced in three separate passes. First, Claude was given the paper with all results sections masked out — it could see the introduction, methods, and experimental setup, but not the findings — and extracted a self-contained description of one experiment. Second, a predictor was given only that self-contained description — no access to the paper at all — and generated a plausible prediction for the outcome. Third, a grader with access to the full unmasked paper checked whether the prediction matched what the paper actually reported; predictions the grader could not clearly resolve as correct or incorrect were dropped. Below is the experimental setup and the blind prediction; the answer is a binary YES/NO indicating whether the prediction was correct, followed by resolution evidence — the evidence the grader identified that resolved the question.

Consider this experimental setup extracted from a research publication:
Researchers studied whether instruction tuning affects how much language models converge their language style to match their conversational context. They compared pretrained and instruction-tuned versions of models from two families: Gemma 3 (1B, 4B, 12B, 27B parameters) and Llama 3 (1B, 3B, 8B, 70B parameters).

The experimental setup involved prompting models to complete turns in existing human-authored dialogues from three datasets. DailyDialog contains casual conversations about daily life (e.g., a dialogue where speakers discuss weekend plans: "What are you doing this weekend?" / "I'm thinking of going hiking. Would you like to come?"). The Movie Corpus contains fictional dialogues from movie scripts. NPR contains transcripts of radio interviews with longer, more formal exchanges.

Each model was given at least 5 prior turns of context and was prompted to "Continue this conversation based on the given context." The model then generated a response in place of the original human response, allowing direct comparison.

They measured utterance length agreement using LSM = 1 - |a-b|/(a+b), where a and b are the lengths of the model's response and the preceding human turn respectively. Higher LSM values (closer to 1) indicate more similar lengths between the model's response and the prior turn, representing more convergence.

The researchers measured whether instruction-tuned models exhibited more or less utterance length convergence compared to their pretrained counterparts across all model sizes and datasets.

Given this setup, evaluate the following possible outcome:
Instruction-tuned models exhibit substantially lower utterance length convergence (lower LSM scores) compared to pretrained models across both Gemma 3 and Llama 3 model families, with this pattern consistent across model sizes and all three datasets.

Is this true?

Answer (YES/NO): NO